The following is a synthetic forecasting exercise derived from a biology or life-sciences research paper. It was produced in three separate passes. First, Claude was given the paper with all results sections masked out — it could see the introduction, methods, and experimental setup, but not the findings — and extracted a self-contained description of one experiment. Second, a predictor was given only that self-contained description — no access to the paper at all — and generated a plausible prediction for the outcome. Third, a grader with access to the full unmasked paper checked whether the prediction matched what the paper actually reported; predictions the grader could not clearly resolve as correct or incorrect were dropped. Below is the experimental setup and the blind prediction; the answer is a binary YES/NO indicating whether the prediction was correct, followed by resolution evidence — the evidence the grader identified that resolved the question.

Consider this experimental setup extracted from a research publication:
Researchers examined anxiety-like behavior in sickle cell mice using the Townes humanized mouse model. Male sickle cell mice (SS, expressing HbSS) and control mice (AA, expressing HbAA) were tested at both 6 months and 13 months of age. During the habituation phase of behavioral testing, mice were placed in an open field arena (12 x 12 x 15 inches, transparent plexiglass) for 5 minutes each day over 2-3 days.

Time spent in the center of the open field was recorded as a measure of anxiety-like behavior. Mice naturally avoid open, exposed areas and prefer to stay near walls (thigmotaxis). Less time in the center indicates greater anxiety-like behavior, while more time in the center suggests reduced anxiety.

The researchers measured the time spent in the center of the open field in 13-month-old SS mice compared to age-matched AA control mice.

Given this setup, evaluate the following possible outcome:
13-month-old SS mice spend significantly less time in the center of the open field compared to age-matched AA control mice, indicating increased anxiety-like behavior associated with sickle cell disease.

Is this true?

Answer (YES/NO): YES